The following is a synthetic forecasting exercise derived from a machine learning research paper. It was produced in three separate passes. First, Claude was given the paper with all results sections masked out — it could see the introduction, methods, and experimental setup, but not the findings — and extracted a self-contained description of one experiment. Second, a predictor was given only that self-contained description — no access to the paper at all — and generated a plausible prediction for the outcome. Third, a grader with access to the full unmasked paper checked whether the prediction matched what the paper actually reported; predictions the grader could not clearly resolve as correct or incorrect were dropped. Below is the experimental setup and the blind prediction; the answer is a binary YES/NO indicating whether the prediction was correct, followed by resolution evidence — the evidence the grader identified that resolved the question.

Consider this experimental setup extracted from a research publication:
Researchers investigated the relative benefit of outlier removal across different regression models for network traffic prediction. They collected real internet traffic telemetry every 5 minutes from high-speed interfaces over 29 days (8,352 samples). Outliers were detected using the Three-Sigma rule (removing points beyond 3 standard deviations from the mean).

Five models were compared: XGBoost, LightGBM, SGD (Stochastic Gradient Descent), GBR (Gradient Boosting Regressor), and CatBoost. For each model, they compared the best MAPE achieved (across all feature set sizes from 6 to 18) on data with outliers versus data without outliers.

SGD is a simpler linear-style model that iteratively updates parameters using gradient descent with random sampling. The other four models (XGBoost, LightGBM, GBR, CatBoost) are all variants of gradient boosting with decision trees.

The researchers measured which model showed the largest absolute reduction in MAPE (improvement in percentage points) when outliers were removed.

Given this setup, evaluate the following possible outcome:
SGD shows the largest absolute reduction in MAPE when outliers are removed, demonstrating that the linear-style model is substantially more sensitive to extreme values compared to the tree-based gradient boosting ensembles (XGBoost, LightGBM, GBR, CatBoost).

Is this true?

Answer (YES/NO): YES